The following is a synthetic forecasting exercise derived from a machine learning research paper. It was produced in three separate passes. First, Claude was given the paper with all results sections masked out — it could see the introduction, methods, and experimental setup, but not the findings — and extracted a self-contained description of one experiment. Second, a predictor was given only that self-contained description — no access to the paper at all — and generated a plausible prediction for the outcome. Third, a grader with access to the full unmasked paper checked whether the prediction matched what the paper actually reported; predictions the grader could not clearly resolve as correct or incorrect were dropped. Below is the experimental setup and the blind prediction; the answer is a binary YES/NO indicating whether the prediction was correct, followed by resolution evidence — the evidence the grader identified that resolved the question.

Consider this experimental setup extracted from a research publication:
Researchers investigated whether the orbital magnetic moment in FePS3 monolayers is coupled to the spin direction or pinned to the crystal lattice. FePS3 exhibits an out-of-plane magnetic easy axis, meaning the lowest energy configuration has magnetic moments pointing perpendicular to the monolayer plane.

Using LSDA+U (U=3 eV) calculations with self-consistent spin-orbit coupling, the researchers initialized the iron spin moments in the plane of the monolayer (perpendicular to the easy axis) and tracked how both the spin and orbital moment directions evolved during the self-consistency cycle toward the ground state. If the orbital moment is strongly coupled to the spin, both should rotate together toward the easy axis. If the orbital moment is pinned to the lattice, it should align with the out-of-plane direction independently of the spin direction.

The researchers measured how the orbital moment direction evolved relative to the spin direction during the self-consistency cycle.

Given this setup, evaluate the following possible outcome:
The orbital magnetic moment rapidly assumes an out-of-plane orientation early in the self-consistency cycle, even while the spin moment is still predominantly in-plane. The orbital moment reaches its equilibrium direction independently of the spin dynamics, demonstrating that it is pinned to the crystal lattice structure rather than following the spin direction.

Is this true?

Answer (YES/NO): YES